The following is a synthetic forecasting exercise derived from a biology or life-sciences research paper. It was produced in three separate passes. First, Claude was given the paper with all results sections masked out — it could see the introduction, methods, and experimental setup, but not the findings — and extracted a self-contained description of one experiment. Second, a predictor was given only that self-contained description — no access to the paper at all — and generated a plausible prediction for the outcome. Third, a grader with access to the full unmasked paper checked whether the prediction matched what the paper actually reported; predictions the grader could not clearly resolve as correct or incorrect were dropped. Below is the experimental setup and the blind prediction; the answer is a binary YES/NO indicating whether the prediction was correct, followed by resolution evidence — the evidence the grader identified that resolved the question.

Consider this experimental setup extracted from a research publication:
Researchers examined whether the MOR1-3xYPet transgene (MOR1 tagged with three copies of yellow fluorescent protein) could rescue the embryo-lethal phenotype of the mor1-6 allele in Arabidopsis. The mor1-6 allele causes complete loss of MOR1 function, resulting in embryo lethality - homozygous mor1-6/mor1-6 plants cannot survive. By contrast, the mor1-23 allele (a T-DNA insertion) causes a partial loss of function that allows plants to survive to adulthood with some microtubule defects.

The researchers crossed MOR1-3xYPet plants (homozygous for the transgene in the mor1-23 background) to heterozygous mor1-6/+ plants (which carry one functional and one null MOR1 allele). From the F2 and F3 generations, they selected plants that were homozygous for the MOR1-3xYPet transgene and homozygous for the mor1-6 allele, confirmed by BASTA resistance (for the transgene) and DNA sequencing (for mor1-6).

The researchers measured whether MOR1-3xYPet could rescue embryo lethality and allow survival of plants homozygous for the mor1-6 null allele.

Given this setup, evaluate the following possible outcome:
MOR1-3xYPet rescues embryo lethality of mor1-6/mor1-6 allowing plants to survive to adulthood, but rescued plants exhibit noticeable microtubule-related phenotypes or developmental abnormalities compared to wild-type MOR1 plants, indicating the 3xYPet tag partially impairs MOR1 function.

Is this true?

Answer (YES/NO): NO